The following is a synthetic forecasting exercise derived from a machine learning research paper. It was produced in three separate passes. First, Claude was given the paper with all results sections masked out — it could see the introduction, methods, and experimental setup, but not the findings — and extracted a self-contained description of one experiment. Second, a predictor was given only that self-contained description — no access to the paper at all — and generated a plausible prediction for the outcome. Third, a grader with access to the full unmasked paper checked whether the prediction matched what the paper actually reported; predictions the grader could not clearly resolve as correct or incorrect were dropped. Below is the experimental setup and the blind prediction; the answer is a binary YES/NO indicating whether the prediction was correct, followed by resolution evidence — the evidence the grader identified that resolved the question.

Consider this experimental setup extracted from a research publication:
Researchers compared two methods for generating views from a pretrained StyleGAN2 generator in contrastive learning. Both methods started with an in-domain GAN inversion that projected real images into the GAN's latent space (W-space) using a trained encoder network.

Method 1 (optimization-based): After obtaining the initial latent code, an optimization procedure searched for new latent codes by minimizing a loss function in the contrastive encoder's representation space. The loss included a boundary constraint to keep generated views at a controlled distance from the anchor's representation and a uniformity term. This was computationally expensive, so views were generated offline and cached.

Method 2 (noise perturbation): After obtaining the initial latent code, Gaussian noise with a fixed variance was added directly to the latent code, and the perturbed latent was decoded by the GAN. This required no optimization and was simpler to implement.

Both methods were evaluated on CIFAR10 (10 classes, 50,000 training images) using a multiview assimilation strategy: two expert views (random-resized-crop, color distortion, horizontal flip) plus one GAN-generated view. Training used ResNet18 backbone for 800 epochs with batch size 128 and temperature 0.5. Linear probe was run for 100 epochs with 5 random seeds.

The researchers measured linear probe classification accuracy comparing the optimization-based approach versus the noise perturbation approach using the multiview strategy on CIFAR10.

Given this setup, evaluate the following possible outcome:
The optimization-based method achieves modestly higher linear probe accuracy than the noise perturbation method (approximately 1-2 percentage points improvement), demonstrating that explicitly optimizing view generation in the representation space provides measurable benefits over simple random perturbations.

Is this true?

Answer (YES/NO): NO